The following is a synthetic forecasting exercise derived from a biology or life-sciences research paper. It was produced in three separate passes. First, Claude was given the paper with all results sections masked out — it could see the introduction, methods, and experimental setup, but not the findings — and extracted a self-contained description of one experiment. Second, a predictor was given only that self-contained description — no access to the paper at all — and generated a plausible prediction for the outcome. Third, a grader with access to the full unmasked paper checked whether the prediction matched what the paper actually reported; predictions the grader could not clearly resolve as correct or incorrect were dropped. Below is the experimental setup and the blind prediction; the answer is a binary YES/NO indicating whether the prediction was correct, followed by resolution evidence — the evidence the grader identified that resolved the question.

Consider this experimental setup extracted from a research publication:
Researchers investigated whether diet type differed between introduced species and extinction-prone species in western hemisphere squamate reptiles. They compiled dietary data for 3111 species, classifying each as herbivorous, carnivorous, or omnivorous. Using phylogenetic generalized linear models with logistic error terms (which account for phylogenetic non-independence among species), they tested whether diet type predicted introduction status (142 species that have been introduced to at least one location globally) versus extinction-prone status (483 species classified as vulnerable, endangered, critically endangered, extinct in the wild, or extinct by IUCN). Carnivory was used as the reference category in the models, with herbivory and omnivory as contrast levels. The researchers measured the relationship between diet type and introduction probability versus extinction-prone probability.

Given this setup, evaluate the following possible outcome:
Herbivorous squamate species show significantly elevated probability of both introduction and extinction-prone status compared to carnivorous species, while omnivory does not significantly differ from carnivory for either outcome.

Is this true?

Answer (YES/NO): NO